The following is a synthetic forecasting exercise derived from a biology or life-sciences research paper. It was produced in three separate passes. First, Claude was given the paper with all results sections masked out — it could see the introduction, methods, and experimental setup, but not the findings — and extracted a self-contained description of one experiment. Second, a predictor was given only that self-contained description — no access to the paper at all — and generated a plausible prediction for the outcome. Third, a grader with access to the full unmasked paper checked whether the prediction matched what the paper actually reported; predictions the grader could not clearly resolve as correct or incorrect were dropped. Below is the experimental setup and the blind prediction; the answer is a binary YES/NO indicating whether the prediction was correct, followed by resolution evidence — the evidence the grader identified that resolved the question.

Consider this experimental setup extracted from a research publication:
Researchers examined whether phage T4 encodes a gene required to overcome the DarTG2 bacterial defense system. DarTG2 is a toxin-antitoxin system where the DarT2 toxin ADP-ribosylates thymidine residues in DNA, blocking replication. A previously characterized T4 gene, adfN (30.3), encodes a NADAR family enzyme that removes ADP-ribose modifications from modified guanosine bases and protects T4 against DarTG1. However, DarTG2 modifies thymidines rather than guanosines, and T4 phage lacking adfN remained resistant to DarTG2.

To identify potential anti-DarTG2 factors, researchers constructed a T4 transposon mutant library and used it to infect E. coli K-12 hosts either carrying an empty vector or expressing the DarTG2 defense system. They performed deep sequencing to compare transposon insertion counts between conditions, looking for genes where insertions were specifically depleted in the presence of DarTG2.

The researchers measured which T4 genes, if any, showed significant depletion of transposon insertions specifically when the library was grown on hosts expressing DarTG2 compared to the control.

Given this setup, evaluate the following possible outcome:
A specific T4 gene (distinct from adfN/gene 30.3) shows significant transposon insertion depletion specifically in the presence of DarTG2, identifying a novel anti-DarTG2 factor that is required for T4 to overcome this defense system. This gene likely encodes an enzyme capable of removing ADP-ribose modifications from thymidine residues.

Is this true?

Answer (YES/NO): YES